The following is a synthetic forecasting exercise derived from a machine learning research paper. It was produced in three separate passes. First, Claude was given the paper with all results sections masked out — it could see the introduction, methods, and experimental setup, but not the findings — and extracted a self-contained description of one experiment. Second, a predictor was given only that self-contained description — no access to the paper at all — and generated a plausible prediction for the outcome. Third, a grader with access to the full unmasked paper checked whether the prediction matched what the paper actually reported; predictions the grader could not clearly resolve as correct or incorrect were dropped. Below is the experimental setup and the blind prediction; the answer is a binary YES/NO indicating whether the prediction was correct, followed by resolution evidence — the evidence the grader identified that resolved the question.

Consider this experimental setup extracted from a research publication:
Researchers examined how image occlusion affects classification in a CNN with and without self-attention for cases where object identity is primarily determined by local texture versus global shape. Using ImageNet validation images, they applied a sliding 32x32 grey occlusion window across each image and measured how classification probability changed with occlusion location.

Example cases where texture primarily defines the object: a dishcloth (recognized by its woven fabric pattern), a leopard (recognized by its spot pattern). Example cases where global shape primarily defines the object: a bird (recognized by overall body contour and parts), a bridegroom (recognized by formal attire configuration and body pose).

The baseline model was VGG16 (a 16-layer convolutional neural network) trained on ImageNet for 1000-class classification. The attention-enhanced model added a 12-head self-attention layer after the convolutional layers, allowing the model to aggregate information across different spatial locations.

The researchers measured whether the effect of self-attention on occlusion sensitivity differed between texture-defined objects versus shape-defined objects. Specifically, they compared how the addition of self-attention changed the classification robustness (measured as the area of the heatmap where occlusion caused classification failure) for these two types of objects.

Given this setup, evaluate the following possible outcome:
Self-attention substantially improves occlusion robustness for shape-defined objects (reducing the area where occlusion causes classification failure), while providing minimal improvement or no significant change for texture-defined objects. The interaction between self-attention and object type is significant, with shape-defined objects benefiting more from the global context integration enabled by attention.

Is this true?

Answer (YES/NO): NO